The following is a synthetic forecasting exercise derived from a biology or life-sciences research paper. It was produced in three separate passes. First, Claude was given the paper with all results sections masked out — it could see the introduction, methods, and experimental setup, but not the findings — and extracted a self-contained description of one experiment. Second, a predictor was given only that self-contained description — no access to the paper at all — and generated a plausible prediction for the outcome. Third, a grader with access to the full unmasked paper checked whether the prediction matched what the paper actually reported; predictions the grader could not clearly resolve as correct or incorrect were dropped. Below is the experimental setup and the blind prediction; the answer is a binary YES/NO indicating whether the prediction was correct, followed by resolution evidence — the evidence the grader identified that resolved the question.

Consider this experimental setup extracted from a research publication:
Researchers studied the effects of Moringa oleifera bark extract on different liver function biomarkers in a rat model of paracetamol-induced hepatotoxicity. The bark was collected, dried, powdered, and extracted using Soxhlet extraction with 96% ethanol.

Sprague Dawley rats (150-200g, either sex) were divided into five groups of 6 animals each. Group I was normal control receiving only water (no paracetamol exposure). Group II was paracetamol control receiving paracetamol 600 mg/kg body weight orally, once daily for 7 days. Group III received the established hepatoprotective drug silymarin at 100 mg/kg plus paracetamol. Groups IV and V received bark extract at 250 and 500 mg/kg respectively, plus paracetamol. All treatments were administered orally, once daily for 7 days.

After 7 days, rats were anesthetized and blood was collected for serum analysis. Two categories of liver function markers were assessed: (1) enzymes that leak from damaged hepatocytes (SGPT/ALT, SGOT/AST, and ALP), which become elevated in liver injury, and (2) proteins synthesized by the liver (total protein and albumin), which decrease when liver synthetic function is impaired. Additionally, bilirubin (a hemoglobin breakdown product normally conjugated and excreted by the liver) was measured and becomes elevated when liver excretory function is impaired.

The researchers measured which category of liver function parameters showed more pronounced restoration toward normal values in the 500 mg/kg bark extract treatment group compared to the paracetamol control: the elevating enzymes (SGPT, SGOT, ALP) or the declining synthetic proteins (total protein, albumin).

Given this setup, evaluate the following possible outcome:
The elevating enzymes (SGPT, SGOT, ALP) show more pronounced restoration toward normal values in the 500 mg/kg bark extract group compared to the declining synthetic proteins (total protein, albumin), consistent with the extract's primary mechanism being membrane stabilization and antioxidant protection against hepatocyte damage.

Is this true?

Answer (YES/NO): YES